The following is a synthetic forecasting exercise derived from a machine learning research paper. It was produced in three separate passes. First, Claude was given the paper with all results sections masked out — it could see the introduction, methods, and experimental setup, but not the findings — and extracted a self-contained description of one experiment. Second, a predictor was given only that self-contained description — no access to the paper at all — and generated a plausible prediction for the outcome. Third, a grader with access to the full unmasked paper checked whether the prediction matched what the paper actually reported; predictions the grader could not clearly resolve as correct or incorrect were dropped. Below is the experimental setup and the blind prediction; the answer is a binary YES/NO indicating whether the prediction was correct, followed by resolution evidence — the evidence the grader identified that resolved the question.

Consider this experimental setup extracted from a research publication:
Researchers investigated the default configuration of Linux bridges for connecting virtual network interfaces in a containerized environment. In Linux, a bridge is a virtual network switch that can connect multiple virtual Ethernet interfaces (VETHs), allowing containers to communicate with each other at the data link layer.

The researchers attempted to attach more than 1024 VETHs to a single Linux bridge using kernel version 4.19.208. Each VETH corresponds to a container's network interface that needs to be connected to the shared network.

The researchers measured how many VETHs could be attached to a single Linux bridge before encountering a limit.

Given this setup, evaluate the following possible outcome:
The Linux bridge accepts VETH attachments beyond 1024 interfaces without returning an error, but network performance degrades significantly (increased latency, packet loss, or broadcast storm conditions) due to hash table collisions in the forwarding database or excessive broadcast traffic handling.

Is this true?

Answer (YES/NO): NO